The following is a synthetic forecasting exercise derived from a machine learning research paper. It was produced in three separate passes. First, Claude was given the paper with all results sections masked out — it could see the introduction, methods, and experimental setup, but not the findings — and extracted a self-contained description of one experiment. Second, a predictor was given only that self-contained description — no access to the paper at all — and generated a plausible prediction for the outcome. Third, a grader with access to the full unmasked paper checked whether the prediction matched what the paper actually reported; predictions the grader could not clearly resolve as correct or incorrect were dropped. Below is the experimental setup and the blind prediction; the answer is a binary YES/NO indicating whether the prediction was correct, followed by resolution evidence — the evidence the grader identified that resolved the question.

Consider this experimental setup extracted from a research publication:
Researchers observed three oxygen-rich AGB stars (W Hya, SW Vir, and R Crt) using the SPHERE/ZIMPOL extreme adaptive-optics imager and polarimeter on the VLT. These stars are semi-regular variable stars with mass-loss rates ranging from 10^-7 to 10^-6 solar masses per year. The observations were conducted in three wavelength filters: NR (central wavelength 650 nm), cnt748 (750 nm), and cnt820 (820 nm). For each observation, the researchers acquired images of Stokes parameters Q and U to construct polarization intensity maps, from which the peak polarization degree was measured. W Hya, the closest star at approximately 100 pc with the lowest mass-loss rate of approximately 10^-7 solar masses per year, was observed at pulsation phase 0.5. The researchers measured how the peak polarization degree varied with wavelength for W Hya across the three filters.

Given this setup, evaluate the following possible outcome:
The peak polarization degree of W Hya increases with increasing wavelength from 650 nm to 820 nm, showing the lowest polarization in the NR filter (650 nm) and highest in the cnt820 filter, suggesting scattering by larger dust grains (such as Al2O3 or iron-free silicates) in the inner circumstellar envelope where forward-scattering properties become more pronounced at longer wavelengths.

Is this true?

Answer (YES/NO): YES